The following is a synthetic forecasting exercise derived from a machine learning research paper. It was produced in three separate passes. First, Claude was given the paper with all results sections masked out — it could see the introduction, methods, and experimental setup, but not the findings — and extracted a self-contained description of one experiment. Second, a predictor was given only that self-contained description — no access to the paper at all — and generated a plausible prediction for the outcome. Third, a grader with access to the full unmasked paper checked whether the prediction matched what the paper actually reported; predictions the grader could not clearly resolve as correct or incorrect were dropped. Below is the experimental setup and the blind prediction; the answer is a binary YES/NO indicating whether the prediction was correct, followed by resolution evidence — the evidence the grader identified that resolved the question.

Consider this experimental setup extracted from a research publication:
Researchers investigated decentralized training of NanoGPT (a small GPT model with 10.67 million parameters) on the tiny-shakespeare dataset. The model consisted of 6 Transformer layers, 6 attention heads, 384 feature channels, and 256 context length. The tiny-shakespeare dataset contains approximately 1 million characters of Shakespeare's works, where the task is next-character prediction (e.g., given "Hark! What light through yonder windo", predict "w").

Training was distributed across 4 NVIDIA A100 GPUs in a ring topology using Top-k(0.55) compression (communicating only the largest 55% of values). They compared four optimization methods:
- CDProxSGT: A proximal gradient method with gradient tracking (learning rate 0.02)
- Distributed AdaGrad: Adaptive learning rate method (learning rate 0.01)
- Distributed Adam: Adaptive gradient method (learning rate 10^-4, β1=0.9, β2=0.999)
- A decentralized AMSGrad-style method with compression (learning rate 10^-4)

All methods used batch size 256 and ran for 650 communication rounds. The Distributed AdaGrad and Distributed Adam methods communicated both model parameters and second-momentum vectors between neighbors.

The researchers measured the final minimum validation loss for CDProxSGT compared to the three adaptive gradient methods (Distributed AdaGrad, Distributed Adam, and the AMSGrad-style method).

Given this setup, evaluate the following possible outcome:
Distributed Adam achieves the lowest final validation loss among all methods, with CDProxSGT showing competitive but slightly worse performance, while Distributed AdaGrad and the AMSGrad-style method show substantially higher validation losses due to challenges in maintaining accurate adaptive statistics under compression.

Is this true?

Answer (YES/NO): NO